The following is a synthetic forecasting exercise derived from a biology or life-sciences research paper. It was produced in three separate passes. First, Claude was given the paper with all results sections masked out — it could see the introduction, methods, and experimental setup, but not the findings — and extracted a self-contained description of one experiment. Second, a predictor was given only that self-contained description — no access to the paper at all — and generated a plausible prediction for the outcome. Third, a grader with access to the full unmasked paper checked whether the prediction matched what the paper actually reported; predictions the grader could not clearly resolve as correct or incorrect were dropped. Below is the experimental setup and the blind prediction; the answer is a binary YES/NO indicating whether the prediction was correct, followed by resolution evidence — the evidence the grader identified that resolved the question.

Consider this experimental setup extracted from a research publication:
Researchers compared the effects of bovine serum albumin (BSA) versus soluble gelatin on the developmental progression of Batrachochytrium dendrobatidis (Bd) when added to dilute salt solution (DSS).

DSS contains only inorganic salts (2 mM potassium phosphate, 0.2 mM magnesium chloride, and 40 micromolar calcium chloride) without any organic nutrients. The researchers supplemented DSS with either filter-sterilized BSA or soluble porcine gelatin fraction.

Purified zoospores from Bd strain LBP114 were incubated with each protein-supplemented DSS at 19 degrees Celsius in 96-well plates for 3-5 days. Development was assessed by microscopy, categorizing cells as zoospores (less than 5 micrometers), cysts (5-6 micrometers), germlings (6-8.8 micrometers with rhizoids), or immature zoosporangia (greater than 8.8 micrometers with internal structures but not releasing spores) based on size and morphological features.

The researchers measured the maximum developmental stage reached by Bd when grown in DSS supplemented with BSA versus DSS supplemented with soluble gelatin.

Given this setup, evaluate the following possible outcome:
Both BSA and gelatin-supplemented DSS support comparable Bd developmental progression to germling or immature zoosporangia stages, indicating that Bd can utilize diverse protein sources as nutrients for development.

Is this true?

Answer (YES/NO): NO